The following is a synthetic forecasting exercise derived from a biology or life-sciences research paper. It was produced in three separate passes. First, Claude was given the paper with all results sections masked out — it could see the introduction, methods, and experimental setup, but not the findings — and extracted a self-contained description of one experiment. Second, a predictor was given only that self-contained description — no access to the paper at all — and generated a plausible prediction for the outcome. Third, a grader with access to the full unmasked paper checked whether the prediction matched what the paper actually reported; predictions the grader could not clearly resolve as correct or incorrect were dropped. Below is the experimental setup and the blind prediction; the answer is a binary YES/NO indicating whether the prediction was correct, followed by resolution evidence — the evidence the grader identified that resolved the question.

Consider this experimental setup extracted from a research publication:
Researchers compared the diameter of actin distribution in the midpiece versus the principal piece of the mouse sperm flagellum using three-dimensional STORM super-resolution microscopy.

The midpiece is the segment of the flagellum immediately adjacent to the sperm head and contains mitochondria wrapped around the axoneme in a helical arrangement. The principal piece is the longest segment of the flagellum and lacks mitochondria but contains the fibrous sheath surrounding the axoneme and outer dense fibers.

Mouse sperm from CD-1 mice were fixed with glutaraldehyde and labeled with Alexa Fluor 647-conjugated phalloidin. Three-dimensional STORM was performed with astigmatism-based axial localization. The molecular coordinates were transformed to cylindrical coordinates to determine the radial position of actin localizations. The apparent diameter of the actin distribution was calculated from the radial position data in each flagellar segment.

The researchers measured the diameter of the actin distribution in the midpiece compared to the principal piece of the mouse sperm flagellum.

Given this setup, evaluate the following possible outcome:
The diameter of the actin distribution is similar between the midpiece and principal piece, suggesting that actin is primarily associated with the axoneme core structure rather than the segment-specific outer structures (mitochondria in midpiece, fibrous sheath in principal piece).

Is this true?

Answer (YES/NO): NO